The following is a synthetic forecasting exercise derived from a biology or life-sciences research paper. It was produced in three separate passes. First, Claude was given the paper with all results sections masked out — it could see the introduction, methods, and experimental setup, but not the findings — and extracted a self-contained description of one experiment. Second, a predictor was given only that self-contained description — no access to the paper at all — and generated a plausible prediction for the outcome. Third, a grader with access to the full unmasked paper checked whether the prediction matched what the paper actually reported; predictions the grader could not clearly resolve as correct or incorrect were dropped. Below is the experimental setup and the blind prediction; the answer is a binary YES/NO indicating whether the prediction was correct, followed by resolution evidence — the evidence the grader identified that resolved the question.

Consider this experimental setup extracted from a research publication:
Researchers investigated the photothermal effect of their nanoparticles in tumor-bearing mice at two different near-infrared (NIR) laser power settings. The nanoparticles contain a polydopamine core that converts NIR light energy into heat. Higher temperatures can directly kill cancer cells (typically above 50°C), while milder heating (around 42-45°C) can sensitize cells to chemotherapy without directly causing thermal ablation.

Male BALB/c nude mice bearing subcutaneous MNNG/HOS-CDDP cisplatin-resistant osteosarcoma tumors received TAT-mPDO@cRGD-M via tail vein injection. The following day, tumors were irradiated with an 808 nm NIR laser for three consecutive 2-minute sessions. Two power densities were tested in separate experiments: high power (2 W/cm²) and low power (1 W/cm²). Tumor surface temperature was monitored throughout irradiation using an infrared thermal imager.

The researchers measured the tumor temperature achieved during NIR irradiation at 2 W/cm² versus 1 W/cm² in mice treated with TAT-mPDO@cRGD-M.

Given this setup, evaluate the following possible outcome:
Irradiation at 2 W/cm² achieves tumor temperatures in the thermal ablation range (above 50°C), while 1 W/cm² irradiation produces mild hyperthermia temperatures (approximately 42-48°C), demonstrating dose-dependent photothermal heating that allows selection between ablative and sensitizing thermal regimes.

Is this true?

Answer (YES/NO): YES